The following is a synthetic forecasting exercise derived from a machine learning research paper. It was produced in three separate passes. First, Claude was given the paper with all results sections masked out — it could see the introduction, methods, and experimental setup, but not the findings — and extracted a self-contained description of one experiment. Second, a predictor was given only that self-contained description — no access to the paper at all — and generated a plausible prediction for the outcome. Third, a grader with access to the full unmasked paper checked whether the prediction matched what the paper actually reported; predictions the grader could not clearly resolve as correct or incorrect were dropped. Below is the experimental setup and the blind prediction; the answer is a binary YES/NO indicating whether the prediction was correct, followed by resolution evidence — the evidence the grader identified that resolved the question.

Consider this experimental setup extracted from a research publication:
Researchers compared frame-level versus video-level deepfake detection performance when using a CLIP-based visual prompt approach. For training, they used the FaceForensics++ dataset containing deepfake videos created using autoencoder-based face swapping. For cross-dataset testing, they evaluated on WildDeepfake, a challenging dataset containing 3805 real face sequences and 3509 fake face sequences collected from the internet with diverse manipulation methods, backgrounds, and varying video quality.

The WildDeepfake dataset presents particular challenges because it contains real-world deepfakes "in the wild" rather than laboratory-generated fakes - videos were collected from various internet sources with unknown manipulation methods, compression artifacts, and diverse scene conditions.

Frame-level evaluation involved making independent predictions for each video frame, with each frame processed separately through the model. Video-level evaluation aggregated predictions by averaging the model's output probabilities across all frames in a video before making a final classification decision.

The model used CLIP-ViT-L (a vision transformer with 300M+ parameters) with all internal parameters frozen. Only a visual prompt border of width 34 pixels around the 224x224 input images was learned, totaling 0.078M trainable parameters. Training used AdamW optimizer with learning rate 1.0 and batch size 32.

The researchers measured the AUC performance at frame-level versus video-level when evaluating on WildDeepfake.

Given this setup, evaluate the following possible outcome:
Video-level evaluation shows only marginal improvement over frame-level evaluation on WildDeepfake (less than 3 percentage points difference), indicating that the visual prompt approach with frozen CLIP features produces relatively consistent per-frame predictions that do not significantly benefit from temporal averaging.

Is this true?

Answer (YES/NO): YES